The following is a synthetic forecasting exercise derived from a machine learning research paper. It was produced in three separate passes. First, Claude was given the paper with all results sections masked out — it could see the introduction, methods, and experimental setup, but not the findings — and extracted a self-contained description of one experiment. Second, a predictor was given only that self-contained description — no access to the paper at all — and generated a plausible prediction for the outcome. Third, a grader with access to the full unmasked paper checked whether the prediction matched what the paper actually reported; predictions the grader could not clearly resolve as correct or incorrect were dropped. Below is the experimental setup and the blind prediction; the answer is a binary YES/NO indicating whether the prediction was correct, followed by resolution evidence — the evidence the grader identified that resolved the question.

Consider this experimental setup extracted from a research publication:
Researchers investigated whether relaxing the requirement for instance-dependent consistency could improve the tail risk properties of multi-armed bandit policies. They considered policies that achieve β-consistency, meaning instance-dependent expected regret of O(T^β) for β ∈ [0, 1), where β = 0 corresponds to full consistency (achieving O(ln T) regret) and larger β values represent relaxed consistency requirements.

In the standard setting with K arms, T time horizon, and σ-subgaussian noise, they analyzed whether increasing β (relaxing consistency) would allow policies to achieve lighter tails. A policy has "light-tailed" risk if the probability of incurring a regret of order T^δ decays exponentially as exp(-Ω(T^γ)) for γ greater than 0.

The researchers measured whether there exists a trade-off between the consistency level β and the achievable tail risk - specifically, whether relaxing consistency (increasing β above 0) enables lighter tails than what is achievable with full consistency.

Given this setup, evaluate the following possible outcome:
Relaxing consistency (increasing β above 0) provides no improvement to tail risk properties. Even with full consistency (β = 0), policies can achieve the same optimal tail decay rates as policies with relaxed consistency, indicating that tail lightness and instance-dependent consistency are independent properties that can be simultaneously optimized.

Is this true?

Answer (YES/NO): NO